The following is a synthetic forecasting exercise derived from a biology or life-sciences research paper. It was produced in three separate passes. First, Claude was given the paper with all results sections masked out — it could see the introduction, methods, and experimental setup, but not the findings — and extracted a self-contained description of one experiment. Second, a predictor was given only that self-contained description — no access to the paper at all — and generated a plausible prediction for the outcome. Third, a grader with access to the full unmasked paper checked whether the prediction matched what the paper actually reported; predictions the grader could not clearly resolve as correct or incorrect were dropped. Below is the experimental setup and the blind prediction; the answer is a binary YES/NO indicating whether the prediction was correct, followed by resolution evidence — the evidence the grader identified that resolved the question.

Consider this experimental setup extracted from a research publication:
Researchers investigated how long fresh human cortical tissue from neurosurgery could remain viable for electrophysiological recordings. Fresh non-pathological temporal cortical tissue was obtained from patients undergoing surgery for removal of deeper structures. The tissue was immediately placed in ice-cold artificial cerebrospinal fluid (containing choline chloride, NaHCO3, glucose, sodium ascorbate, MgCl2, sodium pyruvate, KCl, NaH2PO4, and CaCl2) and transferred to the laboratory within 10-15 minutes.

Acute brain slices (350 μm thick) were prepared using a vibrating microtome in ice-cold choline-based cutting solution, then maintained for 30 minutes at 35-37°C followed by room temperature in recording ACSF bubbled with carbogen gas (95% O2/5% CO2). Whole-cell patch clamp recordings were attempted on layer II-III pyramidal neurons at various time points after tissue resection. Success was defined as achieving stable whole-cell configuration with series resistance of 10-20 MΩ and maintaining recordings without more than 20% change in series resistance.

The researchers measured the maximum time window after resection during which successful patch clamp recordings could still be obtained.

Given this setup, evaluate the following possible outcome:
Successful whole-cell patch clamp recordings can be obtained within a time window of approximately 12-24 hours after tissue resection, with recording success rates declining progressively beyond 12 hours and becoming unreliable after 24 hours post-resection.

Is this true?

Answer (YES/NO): NO